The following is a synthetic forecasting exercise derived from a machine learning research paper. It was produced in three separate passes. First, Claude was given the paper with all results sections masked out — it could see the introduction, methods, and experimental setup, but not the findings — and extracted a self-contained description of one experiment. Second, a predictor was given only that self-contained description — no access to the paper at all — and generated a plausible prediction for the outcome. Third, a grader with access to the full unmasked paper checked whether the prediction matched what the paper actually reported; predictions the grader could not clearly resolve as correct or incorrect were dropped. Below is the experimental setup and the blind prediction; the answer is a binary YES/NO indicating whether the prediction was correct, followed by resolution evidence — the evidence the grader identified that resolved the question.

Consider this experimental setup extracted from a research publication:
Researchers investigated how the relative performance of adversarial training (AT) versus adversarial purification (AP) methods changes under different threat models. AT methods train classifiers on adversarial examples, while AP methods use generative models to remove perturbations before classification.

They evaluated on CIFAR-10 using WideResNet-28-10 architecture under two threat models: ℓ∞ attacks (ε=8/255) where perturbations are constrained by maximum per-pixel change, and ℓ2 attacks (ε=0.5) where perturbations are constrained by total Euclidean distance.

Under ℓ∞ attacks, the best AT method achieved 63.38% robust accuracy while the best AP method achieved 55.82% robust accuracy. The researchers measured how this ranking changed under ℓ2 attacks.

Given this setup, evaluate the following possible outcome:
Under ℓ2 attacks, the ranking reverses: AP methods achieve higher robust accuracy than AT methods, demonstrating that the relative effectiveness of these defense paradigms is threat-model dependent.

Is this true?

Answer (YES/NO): YES